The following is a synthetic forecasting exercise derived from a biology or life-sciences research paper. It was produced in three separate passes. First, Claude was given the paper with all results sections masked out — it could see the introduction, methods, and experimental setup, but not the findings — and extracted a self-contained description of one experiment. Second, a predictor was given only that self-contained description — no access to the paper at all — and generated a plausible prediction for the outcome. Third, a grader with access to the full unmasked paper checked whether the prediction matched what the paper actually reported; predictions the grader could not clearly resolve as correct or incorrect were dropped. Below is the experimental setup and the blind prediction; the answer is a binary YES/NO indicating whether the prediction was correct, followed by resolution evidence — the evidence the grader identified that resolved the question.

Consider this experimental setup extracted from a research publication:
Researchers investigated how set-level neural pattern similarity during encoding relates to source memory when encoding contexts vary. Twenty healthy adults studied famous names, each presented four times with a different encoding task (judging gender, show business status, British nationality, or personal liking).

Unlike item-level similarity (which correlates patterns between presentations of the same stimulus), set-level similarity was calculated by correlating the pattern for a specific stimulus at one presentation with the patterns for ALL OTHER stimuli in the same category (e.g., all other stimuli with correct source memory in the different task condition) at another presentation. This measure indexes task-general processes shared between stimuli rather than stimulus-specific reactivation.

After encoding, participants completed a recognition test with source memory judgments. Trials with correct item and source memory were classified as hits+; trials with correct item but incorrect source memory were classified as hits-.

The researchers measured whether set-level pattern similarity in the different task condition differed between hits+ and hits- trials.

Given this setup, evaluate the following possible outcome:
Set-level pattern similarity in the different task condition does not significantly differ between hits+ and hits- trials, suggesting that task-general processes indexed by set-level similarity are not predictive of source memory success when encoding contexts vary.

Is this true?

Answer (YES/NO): NO